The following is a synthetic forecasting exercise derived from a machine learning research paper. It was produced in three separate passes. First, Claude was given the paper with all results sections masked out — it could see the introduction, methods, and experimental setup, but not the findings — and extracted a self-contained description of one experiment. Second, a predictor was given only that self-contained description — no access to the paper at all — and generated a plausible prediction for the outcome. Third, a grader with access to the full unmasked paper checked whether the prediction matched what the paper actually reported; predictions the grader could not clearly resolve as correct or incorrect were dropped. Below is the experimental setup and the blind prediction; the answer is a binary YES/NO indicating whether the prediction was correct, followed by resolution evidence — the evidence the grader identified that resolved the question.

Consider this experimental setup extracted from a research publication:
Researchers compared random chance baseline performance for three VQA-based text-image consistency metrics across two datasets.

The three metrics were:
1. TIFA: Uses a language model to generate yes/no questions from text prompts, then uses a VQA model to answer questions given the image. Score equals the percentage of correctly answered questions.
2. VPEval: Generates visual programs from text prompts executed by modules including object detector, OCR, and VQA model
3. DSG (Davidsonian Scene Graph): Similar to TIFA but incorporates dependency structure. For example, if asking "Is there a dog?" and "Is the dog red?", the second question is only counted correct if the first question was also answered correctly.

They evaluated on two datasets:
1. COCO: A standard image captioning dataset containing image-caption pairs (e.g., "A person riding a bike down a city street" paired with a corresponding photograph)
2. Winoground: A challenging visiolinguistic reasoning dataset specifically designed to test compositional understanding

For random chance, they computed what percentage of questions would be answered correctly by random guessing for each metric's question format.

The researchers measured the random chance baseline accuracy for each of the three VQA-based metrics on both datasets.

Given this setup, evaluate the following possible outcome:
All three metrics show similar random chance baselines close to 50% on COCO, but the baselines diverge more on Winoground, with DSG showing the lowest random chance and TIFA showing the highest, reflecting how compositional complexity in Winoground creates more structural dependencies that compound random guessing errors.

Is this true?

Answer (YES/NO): NO